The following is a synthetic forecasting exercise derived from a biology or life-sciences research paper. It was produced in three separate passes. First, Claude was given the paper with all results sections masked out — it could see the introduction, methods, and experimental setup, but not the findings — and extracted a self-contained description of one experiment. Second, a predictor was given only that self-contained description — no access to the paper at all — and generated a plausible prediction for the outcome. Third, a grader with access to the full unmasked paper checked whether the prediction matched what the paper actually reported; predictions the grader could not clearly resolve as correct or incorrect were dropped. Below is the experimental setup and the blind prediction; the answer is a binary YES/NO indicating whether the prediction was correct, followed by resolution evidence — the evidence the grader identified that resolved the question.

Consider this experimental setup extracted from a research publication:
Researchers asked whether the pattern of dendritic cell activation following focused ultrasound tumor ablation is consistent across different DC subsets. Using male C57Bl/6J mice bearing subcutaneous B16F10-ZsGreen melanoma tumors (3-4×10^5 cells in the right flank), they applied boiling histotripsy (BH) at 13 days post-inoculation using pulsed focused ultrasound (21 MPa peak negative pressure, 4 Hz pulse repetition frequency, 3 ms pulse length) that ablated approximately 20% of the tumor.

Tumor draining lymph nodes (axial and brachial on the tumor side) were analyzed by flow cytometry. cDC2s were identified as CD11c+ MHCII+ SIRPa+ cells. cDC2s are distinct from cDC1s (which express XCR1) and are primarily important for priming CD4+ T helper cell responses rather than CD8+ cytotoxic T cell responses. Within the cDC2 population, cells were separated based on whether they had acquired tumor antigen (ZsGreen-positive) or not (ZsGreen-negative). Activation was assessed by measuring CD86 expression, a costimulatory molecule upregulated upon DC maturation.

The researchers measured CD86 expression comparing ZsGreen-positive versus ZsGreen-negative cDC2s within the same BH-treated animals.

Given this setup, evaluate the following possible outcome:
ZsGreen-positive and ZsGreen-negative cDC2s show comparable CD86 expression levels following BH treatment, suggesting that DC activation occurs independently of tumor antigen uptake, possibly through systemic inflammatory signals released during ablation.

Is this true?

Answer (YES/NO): NO